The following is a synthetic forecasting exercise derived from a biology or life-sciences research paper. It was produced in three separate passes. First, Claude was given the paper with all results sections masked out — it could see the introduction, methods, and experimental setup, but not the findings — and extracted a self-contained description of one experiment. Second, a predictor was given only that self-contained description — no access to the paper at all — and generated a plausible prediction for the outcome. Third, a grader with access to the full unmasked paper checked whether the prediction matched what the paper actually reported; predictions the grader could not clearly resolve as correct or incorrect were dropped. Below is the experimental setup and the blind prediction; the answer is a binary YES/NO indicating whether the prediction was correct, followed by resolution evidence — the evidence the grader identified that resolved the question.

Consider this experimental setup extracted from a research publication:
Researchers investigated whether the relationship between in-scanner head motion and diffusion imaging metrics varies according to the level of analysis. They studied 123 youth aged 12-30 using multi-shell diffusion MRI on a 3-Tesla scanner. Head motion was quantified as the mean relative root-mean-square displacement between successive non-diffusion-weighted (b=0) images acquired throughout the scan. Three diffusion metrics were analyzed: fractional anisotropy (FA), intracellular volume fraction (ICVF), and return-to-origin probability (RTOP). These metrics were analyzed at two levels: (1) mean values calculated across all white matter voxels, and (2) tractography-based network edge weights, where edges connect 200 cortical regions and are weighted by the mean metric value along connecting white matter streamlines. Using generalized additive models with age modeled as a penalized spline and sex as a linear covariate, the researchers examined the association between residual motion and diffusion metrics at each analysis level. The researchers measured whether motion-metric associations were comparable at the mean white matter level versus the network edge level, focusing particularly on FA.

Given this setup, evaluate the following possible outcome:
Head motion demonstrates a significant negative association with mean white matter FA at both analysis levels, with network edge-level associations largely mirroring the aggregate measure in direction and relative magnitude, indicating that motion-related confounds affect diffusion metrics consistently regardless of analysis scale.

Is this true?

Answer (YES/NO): NO